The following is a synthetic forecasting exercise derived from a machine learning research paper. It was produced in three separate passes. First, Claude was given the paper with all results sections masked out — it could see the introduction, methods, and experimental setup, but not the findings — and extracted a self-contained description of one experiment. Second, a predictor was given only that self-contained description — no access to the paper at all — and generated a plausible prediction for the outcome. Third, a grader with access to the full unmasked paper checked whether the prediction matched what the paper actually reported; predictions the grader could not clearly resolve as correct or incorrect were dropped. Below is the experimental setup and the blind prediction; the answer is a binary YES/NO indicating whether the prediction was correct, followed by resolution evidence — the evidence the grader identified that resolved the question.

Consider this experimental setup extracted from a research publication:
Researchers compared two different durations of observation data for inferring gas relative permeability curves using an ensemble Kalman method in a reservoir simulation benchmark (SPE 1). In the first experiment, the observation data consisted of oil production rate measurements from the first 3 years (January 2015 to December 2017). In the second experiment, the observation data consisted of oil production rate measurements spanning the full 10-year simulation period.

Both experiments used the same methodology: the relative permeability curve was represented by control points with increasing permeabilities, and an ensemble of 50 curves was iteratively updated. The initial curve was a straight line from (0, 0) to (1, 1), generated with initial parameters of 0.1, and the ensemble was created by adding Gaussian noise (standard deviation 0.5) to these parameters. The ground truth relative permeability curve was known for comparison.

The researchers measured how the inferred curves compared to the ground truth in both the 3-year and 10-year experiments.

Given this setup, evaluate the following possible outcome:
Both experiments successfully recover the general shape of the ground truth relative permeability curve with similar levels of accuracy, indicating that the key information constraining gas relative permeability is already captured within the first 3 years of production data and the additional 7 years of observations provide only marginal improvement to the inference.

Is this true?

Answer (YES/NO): NO